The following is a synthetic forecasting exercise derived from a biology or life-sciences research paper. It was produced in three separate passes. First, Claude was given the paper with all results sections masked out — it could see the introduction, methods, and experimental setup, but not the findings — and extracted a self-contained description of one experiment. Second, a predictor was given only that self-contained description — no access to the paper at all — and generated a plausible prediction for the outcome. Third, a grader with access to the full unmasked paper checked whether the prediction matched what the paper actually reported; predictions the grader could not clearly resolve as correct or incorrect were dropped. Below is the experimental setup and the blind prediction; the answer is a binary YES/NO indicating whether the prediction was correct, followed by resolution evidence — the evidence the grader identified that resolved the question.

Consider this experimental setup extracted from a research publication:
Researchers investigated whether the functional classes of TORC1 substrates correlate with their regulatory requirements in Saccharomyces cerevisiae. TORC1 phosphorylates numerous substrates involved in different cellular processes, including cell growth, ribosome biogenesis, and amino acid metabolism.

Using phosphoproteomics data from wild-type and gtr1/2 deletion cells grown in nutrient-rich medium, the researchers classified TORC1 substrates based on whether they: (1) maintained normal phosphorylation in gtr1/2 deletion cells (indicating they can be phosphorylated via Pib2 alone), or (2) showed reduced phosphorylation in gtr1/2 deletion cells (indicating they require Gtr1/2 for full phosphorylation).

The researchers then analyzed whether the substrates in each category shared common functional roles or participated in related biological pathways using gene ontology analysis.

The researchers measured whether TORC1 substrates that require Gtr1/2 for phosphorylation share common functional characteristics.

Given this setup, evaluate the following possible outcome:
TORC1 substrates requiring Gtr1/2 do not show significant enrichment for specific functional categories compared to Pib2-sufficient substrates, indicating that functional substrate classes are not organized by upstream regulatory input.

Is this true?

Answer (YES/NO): NO